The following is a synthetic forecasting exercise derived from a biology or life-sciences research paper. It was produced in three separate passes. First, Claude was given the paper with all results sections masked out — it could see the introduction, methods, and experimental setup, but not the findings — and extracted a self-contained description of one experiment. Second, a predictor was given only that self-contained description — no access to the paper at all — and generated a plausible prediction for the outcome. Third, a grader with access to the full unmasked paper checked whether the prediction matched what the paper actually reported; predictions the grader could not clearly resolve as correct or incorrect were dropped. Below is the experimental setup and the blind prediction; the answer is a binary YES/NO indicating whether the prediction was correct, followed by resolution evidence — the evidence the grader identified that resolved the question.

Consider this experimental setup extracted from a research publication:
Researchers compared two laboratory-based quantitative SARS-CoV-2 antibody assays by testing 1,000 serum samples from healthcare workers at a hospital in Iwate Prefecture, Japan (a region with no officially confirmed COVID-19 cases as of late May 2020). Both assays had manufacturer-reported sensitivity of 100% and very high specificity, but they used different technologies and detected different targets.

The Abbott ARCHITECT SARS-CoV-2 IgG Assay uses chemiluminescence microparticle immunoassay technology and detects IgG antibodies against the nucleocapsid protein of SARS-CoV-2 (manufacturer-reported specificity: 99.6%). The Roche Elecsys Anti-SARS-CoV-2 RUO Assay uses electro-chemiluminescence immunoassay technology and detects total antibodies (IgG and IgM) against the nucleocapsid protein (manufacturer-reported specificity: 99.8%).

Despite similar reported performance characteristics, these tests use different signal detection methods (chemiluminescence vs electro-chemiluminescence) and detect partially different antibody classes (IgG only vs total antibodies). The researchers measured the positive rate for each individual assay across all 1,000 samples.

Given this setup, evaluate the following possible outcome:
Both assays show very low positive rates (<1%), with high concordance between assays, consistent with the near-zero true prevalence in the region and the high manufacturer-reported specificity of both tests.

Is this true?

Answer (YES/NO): NO